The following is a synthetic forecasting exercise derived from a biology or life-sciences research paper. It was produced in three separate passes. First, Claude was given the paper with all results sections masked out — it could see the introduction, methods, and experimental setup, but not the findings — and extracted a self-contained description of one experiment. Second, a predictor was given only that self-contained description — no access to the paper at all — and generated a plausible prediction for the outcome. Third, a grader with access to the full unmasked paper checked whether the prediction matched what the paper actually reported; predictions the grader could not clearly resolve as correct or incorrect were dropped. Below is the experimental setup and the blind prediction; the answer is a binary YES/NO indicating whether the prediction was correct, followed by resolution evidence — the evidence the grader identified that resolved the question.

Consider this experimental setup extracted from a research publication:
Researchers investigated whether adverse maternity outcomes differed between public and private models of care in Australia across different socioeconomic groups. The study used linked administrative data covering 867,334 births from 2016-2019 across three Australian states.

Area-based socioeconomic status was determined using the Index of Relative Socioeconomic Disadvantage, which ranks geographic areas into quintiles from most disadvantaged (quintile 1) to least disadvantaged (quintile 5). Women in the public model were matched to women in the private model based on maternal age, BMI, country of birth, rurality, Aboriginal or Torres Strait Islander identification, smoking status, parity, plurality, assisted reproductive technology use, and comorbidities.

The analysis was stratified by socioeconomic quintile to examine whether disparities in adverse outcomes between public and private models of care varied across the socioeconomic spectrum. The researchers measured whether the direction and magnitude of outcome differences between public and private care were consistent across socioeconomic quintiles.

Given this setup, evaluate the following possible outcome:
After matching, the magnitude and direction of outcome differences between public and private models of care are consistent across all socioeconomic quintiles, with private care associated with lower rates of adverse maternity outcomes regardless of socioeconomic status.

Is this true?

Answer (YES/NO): YES